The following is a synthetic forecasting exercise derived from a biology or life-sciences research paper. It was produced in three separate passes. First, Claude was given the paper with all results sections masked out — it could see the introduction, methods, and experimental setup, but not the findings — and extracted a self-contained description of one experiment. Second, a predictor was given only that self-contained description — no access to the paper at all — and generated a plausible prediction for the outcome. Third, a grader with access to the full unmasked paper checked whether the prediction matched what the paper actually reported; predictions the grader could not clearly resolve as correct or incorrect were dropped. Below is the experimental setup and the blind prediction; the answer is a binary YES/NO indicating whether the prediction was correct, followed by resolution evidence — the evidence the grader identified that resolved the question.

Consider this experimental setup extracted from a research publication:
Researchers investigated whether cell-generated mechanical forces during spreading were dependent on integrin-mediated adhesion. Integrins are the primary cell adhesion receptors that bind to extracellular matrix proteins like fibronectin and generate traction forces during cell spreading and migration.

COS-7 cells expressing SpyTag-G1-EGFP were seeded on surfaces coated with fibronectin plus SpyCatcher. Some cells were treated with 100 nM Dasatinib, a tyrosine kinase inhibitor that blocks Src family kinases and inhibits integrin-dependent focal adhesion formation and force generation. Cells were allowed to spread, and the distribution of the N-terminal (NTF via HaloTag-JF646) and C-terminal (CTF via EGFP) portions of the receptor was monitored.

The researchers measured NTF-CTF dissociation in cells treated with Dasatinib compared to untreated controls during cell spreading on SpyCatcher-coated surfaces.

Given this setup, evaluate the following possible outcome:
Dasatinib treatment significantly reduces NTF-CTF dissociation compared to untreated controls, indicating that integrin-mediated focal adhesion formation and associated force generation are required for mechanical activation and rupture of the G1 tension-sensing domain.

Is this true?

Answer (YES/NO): YES